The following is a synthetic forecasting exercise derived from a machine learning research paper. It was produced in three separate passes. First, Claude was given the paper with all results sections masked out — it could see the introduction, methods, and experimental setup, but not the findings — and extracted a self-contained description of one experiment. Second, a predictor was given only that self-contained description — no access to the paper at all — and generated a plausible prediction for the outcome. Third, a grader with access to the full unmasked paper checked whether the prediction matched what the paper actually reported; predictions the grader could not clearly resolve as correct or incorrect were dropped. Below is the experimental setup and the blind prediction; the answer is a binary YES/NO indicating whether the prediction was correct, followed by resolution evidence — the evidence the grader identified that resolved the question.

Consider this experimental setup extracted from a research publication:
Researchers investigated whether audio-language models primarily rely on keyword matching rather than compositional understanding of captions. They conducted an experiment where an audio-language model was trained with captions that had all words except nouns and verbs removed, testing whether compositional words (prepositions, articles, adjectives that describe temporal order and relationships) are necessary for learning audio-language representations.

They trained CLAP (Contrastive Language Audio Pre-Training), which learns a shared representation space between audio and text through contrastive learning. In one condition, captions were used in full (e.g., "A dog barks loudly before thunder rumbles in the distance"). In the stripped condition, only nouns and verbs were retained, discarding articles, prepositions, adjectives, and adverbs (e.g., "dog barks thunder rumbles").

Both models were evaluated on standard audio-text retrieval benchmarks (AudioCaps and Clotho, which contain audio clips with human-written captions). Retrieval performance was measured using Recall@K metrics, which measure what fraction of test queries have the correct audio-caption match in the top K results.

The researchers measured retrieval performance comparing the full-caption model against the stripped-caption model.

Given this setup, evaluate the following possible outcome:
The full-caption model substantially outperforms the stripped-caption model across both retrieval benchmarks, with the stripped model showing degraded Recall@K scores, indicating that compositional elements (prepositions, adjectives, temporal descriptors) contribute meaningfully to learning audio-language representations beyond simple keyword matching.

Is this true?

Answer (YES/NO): NO